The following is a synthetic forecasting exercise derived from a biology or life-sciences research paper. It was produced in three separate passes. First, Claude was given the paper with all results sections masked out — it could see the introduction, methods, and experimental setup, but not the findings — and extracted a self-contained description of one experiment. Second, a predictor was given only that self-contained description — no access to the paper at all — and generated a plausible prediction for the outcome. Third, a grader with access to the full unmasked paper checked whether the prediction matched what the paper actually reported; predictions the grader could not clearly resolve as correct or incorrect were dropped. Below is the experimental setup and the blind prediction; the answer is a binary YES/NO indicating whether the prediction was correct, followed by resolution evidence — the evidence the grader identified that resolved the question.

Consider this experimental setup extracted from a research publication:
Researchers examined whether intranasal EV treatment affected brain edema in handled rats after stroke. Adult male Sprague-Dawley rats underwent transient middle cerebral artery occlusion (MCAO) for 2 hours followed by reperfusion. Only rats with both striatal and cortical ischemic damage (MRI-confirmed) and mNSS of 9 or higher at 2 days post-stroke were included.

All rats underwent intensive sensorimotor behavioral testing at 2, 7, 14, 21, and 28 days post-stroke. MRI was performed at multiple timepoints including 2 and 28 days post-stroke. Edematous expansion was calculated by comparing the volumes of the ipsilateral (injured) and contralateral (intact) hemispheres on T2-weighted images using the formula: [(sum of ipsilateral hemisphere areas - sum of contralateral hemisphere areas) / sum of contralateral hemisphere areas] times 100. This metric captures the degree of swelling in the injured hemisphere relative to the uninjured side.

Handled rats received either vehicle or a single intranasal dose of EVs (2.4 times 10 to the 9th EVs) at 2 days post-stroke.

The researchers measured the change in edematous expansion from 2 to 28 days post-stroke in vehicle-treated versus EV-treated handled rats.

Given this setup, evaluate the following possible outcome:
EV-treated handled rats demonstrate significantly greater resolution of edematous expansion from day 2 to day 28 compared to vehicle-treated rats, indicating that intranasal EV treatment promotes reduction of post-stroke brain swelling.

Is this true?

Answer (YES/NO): NO